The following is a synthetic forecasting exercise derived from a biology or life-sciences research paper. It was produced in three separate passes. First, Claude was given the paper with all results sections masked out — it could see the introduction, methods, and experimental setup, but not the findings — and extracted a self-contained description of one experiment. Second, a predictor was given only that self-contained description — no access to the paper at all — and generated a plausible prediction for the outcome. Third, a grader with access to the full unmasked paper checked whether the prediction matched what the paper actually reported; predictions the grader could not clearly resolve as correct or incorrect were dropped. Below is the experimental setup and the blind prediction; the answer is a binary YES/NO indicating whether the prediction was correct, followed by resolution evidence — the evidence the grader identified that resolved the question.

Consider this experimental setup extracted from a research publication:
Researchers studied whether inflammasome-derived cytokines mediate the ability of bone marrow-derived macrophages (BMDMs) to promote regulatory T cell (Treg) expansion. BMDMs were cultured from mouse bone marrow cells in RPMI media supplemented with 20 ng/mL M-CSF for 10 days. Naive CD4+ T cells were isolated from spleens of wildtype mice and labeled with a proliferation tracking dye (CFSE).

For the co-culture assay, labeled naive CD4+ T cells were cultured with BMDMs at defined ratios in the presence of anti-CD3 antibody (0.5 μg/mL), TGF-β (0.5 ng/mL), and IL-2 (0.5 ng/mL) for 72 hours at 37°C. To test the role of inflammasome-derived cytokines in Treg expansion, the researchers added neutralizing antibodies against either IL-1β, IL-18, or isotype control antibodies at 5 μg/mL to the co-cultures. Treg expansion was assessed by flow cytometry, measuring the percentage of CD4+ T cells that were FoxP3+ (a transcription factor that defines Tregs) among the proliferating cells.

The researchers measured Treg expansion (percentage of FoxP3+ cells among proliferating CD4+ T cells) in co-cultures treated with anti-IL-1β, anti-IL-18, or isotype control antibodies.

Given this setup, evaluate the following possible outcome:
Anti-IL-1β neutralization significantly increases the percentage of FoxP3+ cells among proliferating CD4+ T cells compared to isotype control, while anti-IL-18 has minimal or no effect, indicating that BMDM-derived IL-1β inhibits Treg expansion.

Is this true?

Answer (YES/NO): NO